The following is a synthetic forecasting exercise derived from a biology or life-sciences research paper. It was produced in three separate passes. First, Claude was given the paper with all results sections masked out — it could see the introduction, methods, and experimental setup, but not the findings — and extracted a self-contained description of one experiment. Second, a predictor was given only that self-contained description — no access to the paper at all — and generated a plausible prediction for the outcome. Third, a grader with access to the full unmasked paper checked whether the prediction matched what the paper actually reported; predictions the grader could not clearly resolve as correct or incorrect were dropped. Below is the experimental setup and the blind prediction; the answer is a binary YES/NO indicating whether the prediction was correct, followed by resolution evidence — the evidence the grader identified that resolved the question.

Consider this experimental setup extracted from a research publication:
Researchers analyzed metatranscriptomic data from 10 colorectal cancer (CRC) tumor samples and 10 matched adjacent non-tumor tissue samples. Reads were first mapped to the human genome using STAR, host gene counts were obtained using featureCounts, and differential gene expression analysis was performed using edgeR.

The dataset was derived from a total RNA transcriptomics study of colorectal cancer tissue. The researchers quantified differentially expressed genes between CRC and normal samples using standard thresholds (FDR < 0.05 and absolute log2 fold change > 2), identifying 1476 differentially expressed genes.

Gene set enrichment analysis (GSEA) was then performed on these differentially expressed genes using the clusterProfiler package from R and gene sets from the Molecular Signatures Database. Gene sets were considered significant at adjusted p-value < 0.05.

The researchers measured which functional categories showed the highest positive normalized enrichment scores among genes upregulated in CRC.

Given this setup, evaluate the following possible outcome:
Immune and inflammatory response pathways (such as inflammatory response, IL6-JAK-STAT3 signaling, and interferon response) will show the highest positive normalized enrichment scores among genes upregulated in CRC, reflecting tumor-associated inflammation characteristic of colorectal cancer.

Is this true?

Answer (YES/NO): NO